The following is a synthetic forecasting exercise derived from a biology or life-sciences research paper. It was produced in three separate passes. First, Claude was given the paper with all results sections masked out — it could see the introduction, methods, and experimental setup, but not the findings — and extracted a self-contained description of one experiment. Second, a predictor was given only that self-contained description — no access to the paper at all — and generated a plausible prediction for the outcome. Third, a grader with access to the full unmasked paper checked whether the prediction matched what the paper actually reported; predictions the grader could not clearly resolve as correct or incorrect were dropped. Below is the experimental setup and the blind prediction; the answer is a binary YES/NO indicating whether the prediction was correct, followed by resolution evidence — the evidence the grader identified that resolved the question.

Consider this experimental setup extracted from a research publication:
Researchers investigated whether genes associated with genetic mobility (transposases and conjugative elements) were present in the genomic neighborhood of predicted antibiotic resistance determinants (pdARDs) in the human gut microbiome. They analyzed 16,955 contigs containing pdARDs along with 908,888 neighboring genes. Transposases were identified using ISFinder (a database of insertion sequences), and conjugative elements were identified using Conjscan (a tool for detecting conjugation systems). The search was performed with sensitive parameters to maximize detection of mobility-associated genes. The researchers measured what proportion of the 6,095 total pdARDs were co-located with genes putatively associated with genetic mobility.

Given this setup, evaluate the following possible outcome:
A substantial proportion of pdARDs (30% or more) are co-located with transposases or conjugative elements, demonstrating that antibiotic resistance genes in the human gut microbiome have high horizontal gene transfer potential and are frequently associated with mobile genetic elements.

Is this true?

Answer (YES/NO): NO